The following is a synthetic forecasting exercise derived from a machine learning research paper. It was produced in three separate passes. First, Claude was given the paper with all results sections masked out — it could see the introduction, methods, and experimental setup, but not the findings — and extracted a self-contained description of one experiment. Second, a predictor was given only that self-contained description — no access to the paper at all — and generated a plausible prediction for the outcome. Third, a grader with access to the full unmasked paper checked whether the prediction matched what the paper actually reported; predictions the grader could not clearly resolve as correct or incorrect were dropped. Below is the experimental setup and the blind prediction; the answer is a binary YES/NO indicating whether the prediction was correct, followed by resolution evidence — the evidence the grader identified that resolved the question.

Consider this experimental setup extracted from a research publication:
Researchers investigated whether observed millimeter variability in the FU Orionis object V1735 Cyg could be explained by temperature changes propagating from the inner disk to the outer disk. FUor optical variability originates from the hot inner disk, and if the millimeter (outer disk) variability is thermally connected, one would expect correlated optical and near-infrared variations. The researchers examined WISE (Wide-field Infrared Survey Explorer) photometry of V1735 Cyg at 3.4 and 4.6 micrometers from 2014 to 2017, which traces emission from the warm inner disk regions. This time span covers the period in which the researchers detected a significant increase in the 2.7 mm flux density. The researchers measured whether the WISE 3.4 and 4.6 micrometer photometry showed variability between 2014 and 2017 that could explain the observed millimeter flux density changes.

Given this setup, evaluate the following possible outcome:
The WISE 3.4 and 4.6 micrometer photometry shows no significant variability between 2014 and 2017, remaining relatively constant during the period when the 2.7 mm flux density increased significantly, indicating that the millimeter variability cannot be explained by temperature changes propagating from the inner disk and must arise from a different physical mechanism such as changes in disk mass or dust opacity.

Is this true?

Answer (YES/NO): YES